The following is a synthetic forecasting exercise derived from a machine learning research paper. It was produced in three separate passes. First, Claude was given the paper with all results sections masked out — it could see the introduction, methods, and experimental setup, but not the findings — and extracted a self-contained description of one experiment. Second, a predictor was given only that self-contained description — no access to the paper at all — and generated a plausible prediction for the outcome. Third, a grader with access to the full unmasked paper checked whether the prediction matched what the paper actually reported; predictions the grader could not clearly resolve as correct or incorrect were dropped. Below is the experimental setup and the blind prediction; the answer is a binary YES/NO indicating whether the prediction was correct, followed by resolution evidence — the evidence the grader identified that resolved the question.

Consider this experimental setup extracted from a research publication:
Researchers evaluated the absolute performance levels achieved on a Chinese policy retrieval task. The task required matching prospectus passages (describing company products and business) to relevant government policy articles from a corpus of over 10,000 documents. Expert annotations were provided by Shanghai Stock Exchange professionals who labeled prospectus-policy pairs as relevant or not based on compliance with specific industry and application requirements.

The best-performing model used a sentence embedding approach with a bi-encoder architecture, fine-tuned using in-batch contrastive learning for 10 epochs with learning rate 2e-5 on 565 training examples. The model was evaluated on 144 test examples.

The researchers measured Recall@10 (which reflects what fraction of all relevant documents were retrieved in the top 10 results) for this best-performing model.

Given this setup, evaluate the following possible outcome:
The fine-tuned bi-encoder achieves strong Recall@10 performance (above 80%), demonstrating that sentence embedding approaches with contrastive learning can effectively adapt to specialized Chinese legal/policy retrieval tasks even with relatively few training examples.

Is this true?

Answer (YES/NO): NO